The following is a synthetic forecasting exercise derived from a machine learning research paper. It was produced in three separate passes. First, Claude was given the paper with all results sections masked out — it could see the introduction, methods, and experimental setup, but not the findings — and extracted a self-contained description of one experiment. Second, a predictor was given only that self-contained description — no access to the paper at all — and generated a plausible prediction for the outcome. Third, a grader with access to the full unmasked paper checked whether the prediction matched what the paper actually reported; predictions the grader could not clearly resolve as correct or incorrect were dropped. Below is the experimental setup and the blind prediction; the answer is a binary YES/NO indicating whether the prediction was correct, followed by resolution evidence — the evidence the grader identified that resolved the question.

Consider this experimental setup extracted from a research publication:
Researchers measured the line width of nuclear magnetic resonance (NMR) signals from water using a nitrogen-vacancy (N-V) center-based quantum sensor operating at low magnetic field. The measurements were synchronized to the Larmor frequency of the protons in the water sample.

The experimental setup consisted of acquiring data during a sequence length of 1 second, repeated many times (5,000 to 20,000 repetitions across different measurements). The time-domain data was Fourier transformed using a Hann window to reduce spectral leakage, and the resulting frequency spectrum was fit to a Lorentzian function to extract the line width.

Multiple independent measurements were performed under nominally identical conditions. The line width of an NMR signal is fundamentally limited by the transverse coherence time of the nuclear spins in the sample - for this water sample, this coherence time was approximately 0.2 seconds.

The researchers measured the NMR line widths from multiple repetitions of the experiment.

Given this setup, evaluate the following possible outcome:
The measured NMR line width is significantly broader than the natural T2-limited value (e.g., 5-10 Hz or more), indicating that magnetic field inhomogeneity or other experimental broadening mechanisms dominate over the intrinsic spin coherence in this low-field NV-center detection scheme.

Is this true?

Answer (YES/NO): NO